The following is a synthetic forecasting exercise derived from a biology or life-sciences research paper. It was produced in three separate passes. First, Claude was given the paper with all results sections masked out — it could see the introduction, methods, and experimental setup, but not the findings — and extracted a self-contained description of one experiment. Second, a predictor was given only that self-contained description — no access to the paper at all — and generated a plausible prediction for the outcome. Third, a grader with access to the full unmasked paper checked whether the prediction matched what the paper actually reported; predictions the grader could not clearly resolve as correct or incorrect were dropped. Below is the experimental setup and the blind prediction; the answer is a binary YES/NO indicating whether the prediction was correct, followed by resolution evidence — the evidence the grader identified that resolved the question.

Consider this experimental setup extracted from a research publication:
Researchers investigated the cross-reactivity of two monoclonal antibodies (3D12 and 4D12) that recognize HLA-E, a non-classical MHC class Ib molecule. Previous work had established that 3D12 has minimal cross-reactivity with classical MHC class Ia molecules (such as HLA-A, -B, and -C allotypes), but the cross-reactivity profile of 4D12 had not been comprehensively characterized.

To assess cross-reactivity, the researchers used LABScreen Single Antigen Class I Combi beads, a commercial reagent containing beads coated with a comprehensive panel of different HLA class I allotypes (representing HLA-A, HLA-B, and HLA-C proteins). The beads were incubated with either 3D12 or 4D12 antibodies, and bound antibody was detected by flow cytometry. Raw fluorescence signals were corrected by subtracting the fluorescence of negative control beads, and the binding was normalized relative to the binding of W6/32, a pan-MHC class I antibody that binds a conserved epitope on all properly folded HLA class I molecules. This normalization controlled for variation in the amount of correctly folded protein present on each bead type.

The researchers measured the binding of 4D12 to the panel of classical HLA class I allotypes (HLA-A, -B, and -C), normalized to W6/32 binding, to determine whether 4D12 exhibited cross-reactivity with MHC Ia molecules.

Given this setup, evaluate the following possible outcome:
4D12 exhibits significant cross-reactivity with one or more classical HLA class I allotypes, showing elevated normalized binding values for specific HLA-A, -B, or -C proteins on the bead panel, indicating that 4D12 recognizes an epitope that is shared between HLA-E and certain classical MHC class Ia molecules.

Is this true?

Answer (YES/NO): NO